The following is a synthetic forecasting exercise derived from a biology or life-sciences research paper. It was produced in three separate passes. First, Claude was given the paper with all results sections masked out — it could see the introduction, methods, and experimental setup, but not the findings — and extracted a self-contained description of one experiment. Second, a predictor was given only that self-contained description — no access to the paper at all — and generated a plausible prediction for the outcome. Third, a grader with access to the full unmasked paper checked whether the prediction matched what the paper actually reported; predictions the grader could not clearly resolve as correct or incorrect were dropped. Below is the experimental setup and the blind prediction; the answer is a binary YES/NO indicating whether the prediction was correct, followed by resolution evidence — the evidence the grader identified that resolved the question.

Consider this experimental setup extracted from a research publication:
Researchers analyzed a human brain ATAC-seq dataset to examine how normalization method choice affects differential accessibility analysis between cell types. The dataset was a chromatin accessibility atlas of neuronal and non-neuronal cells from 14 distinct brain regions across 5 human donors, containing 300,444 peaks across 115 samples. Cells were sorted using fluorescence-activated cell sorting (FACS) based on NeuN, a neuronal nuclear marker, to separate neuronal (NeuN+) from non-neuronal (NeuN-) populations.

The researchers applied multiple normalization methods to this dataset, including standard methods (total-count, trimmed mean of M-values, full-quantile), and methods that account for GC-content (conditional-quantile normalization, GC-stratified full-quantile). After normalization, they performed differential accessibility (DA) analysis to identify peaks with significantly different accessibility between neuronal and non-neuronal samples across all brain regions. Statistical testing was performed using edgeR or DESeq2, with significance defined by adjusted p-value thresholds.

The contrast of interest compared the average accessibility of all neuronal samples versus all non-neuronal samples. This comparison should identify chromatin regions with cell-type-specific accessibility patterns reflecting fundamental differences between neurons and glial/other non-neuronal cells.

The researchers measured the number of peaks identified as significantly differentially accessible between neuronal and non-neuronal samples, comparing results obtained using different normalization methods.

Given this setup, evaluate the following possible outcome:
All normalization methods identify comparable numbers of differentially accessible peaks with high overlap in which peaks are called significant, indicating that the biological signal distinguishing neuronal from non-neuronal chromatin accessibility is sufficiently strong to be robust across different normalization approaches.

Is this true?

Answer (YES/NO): NO